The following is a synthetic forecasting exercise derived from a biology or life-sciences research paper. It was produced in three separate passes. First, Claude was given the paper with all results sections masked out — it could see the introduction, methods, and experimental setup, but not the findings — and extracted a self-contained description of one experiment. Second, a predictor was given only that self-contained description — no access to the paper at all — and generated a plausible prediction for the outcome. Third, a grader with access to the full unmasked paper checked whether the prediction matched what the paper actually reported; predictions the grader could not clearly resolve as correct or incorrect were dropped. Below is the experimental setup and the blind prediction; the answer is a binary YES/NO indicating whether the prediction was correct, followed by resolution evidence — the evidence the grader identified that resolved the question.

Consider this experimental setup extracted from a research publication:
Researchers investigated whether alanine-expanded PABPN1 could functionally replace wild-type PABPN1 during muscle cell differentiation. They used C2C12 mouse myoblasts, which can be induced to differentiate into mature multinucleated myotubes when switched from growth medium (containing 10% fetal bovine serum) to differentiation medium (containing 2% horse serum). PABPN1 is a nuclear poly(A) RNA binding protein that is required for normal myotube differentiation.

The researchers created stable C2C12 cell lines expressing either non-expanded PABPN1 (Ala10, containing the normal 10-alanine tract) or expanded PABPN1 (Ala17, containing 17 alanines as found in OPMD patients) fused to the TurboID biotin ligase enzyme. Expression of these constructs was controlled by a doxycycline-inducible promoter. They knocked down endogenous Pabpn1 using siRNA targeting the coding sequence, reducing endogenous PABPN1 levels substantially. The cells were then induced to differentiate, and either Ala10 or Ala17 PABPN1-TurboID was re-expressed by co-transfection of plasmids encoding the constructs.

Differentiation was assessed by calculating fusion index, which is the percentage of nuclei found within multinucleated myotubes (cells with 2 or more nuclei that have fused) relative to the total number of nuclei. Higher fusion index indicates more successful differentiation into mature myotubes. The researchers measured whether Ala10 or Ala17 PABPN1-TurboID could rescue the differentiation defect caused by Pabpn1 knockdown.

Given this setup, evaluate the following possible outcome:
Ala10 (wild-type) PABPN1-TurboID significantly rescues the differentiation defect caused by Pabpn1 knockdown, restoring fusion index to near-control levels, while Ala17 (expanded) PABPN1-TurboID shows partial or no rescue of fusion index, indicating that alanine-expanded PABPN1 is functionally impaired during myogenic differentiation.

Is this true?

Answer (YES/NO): YES